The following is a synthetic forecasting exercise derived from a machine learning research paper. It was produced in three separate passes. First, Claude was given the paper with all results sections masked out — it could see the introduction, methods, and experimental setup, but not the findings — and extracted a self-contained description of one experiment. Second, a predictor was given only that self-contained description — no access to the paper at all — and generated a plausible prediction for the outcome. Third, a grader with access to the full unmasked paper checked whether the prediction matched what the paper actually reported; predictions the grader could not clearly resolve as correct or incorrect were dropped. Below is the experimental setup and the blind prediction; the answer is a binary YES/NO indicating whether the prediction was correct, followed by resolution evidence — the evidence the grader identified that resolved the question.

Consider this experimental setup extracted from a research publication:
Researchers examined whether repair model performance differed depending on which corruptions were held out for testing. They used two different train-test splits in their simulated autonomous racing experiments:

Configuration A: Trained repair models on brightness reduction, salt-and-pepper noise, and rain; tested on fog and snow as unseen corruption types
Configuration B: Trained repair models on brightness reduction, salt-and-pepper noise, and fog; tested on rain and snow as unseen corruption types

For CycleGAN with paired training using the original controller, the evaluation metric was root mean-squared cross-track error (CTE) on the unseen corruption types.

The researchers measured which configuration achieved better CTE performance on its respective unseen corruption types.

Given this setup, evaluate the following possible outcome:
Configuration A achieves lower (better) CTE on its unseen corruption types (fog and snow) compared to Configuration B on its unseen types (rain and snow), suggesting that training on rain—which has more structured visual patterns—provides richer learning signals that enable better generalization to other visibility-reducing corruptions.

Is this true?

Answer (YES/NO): YES